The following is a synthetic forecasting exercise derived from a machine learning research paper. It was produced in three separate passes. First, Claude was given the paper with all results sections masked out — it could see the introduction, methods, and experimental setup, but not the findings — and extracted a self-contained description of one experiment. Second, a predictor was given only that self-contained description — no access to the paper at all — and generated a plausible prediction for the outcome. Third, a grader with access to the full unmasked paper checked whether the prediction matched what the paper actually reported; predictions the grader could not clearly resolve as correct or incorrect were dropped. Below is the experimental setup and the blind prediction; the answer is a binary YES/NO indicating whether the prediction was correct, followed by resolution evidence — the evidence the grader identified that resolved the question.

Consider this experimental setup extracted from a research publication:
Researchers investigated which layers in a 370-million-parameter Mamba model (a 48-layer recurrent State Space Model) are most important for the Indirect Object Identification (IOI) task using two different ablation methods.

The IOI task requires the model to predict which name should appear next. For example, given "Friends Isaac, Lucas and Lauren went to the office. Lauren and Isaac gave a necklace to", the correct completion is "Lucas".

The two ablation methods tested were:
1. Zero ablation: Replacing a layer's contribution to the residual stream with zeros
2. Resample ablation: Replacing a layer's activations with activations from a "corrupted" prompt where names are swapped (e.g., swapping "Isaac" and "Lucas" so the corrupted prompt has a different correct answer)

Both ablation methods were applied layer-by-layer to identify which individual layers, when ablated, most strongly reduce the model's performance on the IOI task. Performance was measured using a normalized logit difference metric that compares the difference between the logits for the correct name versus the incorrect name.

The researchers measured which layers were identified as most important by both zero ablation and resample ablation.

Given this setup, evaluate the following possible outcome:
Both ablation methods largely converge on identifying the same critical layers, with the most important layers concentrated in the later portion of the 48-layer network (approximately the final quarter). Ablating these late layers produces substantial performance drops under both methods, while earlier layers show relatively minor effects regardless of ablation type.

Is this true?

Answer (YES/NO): NO